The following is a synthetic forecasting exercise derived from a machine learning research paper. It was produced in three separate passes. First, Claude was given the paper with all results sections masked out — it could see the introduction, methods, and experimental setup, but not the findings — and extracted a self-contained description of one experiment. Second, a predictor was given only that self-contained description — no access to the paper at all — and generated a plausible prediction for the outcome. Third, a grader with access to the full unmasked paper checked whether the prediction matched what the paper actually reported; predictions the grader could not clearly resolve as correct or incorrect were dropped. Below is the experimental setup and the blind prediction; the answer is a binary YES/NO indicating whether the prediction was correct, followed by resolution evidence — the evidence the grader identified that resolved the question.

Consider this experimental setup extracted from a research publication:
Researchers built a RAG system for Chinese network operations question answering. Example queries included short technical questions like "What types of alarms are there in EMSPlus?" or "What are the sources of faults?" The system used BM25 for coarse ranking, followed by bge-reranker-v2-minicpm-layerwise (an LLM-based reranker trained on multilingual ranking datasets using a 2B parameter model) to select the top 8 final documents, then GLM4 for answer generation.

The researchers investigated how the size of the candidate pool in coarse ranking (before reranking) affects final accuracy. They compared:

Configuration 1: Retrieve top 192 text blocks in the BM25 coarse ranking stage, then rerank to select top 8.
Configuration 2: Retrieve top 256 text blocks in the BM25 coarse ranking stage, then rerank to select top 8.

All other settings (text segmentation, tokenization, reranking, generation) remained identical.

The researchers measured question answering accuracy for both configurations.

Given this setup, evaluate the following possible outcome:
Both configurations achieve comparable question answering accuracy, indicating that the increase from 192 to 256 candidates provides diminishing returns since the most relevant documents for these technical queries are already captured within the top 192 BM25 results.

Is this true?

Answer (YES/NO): NO